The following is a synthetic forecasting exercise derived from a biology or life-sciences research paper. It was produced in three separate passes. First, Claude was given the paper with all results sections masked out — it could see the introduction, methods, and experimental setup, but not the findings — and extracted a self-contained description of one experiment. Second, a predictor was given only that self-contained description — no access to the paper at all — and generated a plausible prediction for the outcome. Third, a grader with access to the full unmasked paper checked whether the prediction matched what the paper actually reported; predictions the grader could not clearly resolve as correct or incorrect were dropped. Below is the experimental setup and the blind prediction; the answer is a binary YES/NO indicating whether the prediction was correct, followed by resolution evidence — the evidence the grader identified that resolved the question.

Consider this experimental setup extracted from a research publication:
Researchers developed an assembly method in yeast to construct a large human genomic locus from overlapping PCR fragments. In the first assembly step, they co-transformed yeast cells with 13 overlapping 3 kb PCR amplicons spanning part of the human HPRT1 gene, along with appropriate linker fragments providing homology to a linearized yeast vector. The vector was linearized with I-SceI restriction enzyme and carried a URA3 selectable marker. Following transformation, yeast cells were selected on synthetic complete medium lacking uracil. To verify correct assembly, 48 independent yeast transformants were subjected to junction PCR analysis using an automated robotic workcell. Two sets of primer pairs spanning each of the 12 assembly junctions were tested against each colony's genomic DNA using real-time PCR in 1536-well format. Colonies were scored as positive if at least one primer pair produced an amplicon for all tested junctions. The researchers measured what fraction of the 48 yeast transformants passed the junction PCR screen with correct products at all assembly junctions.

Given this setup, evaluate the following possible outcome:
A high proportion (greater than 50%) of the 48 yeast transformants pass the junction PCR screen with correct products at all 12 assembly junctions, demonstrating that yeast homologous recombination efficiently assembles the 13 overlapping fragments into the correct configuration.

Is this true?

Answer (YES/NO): YES